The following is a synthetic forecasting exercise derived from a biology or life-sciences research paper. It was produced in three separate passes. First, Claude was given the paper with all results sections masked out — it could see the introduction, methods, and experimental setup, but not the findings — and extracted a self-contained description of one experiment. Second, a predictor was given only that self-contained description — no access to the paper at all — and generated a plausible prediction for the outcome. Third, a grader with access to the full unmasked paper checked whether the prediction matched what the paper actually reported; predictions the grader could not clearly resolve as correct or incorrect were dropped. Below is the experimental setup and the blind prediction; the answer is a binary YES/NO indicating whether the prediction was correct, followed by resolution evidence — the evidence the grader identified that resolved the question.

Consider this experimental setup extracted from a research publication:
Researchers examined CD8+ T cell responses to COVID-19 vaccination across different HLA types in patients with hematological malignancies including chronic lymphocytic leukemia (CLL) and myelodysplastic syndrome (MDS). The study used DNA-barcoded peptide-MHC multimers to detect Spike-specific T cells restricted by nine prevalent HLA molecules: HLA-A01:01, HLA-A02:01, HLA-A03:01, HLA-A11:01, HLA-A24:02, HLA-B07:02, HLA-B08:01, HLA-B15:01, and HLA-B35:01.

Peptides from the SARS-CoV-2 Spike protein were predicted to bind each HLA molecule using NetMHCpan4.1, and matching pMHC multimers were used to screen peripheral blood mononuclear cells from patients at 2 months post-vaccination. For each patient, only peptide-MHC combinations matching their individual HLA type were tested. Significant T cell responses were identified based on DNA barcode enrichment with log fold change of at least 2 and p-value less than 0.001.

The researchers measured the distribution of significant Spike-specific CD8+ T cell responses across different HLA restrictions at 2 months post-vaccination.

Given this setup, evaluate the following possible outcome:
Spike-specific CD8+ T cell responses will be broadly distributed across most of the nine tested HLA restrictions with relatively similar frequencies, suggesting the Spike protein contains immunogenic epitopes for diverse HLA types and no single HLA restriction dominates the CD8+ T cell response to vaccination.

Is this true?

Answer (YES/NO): NO